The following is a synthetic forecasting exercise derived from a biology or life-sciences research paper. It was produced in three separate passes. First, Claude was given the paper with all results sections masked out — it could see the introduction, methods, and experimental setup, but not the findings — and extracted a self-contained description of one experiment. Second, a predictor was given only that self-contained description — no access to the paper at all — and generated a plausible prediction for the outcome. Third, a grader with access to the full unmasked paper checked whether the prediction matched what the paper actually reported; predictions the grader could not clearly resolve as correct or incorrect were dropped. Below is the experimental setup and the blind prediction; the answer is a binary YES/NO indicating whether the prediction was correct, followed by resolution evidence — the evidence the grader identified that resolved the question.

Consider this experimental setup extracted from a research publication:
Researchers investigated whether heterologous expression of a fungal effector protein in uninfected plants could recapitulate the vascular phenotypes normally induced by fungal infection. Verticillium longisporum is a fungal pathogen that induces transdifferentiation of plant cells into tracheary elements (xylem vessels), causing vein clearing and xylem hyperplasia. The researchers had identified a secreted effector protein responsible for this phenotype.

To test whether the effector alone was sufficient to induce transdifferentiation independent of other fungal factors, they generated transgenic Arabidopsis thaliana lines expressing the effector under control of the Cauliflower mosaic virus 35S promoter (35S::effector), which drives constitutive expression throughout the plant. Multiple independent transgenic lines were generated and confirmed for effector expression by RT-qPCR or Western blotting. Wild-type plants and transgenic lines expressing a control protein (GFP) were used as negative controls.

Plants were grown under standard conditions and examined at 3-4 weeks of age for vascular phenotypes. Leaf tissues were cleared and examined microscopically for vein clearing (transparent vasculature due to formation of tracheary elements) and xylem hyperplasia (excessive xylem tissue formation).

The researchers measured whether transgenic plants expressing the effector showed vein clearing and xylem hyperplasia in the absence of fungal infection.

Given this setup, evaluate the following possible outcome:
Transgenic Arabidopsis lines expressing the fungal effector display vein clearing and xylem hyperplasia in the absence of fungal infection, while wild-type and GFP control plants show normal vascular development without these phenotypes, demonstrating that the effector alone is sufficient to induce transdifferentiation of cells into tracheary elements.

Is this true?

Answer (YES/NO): YES